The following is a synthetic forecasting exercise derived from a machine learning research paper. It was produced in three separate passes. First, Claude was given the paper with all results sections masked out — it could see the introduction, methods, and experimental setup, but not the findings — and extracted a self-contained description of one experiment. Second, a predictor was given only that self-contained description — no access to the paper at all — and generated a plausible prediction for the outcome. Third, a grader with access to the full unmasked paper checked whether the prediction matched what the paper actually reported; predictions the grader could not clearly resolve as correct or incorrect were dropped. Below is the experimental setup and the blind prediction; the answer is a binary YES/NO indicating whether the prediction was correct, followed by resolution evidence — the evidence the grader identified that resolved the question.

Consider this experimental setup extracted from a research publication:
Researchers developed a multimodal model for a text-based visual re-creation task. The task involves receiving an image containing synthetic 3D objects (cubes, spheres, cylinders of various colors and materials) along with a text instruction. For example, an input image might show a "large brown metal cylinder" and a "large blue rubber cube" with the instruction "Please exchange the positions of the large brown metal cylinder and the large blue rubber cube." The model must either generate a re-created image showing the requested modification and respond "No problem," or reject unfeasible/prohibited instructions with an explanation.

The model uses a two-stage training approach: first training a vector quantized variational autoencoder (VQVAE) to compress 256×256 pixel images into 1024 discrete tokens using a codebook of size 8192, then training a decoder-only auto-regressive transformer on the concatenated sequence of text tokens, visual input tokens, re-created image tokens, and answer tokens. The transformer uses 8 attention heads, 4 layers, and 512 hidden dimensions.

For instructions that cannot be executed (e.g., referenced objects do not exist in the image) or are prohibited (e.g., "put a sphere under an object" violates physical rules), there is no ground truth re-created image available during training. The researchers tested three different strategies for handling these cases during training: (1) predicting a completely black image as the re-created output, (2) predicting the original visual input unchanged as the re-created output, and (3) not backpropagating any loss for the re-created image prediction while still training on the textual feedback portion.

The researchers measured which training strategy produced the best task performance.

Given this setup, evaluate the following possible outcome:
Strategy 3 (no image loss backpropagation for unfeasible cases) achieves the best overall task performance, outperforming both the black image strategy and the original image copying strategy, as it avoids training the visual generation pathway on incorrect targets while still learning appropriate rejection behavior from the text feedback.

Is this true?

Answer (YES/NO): YES